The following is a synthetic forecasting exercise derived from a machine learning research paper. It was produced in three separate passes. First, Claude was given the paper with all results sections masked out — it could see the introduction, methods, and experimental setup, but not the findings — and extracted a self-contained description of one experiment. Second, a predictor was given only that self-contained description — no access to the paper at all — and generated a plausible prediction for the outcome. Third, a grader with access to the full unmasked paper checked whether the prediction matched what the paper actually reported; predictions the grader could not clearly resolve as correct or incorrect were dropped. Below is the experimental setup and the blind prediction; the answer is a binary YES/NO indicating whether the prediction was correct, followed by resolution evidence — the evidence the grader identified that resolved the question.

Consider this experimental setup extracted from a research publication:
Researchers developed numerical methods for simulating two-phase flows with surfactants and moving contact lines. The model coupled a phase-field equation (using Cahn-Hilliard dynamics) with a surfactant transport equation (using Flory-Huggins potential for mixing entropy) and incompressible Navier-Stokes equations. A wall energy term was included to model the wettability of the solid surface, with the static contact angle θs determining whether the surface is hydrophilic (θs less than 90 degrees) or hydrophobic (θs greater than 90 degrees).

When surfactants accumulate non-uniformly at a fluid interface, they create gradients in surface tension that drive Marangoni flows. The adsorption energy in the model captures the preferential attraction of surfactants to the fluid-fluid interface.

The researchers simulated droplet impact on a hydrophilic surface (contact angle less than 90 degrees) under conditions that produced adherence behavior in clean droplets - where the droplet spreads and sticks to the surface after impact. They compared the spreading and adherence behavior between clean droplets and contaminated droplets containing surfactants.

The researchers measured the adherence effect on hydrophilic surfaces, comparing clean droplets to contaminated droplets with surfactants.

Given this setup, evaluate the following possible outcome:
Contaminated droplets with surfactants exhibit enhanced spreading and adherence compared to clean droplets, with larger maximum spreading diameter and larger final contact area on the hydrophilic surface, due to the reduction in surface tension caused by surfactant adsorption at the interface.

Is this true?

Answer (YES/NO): NO